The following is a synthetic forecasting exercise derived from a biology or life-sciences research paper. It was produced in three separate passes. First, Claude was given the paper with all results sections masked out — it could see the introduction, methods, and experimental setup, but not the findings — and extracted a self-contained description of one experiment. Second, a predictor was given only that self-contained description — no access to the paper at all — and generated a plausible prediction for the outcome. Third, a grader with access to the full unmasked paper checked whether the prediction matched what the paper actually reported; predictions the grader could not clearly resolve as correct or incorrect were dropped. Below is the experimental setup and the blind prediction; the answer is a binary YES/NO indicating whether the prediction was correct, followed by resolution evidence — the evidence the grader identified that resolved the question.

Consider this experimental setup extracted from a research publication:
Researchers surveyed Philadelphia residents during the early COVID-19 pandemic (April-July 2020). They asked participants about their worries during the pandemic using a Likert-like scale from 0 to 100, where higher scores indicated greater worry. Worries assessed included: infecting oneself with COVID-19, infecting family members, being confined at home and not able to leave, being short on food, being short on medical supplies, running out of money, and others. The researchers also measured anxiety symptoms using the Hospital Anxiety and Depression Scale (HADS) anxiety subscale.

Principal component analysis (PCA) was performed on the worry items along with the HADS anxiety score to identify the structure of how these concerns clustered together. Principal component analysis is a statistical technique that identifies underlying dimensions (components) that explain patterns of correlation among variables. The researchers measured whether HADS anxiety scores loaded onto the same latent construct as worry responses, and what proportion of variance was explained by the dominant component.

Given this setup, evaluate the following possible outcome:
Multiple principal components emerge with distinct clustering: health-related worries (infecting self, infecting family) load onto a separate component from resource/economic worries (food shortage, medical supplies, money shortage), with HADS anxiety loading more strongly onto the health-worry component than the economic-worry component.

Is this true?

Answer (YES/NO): NO